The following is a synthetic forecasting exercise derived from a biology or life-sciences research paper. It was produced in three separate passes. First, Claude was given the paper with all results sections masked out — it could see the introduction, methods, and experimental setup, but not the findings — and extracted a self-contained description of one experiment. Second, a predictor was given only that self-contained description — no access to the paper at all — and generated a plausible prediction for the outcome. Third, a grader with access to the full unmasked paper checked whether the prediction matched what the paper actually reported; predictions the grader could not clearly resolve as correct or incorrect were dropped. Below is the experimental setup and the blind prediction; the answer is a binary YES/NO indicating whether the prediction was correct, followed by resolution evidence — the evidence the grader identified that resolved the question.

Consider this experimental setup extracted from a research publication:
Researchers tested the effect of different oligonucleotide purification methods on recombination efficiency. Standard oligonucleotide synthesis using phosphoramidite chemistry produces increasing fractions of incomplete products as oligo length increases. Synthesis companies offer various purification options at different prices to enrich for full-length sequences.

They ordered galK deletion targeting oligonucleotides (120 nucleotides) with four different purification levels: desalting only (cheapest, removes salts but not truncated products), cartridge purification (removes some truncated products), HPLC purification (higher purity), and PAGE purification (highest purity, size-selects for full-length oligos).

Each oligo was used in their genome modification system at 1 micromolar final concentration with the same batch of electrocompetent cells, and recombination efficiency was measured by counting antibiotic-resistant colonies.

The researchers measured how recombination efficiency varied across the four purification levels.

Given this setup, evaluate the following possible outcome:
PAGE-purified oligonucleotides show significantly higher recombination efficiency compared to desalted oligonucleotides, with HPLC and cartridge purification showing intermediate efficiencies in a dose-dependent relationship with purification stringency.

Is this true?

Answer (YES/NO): NO